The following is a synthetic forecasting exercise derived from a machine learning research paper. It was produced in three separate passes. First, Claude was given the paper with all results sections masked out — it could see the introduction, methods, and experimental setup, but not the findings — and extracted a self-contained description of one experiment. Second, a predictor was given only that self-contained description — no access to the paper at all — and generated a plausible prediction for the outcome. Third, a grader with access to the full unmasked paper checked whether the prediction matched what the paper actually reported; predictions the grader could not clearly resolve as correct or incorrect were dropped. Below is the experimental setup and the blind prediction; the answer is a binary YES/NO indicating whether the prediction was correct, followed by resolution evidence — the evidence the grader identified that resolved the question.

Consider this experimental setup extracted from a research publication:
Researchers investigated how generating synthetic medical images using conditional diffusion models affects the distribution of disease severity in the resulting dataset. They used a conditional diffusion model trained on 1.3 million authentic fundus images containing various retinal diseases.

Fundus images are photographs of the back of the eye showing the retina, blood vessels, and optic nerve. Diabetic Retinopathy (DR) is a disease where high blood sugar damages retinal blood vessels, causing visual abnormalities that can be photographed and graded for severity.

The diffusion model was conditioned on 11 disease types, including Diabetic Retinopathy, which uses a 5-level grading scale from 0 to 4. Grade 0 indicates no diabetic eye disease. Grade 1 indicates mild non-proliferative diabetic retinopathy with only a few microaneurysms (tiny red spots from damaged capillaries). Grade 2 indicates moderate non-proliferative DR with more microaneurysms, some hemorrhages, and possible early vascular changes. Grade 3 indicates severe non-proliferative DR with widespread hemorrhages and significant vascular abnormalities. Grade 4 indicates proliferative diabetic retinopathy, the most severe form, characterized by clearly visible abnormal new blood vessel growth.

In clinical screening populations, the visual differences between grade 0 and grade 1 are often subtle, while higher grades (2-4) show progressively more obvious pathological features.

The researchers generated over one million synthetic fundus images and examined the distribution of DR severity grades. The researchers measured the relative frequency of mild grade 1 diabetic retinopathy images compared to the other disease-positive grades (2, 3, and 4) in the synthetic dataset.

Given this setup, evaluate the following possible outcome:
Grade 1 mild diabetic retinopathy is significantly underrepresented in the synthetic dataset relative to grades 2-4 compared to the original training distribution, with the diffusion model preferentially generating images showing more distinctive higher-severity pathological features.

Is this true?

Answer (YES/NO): YES